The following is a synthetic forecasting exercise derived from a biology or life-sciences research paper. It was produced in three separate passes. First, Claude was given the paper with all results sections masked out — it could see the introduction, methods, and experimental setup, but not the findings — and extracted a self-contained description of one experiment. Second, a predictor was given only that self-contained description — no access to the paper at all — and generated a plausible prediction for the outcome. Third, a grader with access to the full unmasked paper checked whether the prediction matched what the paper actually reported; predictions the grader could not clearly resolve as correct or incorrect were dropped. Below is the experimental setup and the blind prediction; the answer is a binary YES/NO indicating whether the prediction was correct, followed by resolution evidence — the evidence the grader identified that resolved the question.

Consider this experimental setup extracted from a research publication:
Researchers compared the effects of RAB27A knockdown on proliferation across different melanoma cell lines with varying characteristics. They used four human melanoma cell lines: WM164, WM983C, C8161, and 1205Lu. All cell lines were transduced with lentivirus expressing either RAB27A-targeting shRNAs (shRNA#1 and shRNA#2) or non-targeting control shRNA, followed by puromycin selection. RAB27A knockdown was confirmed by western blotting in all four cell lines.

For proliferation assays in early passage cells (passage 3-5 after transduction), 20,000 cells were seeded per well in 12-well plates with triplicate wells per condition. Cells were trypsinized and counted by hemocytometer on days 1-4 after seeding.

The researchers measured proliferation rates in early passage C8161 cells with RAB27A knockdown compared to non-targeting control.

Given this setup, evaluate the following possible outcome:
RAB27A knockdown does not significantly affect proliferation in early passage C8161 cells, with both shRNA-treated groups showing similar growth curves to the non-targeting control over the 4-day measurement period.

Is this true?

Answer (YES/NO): YES